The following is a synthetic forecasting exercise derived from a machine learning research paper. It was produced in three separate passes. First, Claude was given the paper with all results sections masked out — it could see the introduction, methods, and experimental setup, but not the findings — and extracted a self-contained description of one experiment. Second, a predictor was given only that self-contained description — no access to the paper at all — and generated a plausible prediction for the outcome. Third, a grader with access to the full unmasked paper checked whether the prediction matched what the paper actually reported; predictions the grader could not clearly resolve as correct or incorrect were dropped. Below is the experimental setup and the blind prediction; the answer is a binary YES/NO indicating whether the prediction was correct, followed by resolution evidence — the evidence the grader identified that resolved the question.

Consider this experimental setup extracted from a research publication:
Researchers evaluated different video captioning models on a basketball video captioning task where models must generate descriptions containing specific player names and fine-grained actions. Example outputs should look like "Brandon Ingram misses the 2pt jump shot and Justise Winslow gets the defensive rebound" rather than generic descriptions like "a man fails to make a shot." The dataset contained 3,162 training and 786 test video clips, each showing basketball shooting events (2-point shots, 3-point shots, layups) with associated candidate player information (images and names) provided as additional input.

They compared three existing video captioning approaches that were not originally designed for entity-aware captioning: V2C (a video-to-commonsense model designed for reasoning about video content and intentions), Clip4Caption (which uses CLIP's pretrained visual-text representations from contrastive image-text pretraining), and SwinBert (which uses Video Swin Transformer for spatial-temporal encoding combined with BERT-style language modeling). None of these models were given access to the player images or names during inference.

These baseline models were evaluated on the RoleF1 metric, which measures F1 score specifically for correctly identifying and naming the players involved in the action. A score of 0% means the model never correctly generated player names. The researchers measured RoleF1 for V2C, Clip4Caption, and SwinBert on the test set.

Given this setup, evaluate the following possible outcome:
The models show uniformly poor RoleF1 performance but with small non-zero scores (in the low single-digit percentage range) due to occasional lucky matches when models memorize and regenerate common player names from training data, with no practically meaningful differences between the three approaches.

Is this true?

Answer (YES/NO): NO